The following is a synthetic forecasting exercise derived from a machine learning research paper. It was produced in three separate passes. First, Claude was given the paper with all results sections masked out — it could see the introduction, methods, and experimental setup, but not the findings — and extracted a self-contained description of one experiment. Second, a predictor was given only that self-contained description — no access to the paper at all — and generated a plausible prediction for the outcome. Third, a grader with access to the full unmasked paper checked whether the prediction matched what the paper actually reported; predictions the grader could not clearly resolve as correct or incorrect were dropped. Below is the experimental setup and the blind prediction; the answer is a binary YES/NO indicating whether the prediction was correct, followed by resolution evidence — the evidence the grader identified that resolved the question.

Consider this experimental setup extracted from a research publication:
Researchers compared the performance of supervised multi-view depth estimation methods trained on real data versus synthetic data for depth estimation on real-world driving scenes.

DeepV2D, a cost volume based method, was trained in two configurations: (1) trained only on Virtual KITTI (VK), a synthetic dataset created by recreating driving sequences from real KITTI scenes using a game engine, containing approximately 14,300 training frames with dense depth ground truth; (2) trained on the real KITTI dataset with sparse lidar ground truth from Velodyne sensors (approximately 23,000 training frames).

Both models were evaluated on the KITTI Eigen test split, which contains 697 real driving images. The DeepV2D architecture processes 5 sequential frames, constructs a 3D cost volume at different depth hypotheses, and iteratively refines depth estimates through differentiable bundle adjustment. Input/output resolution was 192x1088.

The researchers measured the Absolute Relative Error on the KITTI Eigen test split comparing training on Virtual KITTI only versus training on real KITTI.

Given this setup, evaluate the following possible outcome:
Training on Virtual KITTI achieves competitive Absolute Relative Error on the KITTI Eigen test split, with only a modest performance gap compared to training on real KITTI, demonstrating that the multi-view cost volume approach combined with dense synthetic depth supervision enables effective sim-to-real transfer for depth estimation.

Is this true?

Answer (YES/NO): NO